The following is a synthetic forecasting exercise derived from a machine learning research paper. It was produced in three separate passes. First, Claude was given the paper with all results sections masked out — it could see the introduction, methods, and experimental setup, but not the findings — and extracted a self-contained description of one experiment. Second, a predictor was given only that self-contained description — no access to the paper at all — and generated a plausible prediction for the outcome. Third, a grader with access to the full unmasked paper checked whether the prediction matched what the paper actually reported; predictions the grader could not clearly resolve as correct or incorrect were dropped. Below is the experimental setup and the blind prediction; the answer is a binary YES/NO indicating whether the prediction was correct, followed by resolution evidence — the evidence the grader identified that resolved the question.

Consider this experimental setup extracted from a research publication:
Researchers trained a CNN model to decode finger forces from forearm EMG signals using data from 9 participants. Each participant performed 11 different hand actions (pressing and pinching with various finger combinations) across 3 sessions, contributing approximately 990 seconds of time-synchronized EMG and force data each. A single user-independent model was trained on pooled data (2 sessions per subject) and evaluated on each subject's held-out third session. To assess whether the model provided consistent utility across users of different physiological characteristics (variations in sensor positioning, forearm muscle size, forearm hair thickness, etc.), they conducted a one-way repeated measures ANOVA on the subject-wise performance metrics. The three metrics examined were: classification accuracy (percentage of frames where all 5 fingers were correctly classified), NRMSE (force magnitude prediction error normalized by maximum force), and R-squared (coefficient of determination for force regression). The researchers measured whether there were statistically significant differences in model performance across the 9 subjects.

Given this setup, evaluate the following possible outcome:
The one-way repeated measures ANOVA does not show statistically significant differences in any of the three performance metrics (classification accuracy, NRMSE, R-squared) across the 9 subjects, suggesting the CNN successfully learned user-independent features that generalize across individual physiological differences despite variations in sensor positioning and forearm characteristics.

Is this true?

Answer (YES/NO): YES